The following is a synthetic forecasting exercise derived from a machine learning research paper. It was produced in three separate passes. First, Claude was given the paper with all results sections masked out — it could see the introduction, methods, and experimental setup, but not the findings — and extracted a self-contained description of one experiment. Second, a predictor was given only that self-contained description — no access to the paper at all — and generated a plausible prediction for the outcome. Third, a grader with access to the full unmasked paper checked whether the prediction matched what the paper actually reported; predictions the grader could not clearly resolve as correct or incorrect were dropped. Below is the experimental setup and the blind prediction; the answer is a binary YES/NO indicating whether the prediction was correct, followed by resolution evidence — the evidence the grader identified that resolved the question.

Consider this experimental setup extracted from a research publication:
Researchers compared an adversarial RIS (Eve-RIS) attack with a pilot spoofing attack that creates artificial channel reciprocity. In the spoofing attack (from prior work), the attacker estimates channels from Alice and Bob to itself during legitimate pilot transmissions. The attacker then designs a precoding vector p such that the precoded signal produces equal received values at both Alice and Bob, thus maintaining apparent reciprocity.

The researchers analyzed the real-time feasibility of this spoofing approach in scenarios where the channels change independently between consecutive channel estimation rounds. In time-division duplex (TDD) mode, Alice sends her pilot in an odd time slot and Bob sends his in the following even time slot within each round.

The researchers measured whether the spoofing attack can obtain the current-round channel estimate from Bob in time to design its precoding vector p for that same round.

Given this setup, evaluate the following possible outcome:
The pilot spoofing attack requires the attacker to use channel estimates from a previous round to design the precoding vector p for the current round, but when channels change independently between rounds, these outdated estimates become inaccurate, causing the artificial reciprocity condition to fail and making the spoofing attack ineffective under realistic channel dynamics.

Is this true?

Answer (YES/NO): NO